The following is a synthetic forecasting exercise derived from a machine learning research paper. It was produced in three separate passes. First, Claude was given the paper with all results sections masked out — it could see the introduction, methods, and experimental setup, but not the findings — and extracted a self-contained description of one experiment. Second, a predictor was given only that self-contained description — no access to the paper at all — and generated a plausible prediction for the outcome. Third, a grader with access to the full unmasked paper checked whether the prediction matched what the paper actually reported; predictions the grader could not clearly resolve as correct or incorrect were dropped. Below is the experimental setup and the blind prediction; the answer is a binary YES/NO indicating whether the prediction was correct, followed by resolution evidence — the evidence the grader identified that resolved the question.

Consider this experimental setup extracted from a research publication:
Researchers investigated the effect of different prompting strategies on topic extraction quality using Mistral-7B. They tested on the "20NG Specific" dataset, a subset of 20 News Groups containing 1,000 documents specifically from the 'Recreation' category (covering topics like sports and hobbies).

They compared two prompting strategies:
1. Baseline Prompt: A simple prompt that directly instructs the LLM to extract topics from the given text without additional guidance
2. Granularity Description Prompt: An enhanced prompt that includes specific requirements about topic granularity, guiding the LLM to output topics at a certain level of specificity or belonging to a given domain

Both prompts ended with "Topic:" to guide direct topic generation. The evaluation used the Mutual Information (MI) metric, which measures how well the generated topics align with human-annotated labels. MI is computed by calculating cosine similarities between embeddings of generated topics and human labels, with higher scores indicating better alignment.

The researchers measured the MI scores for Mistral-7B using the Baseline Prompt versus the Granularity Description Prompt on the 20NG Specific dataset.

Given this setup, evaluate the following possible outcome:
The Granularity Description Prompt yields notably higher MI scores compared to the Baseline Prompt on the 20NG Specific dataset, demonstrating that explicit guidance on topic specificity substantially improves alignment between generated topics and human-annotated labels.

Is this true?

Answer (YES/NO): NO